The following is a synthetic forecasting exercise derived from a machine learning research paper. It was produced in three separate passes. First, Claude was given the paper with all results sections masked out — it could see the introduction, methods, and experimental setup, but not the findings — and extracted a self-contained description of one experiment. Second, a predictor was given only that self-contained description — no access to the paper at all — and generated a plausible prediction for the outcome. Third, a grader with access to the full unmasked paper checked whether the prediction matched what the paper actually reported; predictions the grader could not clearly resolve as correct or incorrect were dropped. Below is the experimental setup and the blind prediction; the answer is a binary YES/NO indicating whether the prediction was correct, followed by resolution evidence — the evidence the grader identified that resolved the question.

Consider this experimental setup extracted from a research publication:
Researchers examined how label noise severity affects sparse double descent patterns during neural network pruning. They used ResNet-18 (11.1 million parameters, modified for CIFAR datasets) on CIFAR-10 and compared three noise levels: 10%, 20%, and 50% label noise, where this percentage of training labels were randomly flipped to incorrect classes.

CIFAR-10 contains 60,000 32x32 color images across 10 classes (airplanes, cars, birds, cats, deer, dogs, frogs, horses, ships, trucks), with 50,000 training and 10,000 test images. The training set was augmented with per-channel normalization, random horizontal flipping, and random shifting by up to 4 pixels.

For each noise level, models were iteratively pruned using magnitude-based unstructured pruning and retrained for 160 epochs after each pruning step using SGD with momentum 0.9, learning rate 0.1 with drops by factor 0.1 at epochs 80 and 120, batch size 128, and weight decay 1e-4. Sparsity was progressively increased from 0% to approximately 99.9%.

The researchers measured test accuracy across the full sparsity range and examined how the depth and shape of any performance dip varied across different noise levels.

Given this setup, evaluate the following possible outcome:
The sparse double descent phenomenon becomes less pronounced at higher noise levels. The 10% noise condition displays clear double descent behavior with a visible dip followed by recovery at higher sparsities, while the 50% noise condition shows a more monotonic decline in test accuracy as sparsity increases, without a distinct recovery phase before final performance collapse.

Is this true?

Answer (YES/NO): NO